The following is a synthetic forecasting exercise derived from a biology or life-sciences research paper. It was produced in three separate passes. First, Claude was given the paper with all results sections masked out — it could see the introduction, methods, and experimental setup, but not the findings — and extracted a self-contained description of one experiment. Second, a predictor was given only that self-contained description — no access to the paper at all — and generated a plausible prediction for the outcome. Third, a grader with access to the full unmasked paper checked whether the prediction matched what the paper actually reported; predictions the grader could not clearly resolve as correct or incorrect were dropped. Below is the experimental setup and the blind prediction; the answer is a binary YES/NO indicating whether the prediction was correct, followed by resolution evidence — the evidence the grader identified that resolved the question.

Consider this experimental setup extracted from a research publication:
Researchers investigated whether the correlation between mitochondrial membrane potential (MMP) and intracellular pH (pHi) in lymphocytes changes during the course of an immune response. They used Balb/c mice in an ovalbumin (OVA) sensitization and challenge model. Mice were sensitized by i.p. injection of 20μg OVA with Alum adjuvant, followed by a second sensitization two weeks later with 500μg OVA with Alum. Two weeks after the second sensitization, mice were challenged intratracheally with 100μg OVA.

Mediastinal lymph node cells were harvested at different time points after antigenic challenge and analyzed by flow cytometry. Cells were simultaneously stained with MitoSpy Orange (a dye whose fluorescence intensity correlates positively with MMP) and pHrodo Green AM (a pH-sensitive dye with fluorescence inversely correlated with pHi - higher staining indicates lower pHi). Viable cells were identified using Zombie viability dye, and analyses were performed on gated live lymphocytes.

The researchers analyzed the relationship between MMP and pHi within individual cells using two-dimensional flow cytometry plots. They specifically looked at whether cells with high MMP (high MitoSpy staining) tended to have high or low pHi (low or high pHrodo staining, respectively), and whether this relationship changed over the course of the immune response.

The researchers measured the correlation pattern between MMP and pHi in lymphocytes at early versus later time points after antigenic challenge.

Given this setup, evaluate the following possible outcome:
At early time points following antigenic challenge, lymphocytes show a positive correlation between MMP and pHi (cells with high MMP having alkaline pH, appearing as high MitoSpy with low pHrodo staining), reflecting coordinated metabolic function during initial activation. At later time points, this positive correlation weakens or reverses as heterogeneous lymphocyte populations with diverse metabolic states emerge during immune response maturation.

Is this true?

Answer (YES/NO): NO